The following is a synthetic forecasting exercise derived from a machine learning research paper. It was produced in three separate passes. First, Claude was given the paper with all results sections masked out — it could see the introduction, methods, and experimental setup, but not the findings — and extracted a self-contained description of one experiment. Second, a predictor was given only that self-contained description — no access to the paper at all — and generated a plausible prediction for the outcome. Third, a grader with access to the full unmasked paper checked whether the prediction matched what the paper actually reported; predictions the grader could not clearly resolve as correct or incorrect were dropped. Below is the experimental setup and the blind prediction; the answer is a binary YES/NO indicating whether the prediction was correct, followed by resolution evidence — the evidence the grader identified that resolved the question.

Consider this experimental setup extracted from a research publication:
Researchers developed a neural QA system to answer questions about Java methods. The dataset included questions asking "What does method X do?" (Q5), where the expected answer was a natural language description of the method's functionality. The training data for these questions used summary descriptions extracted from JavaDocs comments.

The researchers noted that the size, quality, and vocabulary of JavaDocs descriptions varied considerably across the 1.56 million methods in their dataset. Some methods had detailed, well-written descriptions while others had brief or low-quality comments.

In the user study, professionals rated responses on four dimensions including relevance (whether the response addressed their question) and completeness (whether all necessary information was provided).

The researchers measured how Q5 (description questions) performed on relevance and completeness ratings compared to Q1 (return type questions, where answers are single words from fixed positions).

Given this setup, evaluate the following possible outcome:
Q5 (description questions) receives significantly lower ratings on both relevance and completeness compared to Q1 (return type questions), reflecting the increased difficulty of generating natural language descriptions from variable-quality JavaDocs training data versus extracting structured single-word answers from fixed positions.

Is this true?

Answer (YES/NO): YES